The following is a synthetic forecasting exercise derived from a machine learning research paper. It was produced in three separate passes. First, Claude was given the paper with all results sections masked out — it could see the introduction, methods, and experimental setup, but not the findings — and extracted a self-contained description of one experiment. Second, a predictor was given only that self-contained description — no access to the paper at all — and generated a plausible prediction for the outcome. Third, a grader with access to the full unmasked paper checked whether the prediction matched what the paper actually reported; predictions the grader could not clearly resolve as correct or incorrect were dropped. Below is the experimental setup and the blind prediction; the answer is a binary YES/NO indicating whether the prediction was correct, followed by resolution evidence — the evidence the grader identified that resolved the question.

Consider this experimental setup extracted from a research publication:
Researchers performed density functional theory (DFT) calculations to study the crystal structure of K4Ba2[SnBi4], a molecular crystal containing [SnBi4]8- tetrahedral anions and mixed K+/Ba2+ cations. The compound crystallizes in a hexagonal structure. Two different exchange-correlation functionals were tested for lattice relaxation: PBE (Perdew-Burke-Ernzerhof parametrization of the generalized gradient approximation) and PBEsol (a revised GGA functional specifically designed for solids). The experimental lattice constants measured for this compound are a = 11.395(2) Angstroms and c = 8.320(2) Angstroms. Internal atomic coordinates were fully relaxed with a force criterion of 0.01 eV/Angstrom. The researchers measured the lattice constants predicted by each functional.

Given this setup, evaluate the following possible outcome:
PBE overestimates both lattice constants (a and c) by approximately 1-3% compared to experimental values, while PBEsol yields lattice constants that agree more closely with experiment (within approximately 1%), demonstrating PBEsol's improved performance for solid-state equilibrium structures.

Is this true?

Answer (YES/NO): YES